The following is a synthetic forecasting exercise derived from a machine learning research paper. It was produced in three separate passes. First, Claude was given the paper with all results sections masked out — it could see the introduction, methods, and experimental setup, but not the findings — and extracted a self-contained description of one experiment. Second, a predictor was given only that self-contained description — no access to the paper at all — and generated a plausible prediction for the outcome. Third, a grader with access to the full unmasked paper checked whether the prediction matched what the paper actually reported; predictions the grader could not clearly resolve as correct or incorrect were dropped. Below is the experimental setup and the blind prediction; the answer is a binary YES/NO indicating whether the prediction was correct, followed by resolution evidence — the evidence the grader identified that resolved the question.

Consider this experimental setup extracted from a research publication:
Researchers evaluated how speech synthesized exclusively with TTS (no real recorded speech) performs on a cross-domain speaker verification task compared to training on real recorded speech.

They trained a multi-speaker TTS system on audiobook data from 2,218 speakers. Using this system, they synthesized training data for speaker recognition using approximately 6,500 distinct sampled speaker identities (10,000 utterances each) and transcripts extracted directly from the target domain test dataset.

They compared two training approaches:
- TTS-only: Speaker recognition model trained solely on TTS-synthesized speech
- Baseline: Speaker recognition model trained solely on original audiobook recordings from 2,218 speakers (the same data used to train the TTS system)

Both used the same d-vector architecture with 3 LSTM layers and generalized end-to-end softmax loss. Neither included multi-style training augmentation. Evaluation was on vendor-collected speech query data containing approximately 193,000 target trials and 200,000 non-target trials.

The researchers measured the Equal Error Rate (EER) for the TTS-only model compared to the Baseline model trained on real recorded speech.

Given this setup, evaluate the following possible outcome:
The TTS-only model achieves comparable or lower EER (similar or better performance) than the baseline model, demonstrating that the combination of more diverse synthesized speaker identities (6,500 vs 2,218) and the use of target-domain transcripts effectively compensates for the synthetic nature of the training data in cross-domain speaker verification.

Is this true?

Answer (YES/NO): YES